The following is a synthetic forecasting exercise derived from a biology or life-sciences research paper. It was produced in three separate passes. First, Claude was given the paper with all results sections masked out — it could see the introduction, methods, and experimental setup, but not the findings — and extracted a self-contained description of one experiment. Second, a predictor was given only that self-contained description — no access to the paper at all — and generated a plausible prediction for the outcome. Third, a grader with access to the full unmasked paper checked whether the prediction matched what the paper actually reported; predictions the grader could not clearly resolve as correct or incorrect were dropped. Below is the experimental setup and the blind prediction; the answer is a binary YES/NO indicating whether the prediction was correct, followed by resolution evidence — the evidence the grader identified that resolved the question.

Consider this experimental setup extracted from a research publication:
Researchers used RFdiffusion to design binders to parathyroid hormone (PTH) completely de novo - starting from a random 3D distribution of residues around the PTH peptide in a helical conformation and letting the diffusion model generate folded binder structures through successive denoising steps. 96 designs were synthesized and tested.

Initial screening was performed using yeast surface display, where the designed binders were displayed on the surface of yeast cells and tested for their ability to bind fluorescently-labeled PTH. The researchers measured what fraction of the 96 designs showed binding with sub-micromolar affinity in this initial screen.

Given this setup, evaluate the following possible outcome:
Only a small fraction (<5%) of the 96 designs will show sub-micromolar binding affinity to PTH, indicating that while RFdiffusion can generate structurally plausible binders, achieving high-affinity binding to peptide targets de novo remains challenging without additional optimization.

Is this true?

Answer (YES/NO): NO